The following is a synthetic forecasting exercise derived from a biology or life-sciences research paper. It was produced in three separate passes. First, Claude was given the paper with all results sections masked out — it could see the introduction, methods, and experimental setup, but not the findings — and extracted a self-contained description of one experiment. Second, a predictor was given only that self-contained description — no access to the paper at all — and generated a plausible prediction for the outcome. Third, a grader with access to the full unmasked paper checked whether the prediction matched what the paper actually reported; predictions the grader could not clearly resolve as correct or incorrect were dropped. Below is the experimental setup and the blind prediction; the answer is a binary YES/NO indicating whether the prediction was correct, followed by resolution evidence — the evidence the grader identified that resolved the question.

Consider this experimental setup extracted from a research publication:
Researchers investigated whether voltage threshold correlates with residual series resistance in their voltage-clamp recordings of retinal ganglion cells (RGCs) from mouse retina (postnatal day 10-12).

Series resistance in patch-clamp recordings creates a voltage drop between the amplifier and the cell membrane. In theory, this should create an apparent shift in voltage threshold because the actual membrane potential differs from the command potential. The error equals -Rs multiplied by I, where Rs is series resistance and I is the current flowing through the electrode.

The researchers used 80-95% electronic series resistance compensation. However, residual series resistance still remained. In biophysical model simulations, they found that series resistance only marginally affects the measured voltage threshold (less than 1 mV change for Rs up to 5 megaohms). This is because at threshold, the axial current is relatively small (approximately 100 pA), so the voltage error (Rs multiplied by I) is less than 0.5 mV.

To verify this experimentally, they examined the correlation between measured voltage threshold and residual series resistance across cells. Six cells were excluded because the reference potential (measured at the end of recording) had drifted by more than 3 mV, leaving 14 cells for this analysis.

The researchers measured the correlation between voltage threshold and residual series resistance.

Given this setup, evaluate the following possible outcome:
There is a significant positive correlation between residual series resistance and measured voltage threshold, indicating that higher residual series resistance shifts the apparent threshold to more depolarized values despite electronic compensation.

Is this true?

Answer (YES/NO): NO